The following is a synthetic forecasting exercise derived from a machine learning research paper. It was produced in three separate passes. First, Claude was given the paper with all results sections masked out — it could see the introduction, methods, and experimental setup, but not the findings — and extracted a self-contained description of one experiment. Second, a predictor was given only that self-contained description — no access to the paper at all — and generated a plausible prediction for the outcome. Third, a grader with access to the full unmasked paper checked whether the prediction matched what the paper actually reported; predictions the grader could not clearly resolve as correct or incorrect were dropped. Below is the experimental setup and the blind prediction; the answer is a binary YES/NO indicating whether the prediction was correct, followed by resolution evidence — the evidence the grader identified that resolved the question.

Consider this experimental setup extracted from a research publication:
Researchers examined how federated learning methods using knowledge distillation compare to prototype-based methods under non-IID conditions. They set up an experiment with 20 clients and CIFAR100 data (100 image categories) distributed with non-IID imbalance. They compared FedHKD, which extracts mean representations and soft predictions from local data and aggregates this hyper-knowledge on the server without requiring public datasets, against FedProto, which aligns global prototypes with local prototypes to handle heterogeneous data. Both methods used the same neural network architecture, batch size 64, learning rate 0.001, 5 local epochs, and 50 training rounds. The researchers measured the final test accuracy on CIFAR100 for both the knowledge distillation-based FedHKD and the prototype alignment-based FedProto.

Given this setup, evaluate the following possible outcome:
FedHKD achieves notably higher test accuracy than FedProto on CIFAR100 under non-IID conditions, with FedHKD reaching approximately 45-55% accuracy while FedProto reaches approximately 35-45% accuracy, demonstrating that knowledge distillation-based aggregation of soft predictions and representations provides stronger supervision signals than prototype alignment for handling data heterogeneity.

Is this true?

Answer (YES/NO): NO